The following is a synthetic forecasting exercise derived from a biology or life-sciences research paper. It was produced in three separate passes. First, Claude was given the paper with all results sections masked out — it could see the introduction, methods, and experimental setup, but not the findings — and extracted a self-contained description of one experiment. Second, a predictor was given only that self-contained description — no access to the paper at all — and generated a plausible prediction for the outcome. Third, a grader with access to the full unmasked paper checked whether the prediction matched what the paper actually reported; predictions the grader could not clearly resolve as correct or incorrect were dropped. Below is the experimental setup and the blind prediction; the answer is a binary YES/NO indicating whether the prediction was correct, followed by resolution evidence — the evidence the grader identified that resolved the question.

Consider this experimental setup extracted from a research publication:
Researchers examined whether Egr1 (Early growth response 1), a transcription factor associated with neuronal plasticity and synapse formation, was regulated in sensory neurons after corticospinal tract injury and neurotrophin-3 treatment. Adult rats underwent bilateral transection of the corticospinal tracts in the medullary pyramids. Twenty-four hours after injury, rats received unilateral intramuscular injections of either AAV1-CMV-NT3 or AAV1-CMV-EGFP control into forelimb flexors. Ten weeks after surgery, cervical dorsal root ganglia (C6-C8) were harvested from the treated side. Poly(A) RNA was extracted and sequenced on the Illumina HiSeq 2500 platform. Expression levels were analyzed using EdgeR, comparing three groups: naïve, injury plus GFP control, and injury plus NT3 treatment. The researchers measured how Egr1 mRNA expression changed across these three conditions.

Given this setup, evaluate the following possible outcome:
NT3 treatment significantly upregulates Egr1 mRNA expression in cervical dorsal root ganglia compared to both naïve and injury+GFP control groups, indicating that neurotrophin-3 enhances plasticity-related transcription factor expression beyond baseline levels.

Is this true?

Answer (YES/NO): NO